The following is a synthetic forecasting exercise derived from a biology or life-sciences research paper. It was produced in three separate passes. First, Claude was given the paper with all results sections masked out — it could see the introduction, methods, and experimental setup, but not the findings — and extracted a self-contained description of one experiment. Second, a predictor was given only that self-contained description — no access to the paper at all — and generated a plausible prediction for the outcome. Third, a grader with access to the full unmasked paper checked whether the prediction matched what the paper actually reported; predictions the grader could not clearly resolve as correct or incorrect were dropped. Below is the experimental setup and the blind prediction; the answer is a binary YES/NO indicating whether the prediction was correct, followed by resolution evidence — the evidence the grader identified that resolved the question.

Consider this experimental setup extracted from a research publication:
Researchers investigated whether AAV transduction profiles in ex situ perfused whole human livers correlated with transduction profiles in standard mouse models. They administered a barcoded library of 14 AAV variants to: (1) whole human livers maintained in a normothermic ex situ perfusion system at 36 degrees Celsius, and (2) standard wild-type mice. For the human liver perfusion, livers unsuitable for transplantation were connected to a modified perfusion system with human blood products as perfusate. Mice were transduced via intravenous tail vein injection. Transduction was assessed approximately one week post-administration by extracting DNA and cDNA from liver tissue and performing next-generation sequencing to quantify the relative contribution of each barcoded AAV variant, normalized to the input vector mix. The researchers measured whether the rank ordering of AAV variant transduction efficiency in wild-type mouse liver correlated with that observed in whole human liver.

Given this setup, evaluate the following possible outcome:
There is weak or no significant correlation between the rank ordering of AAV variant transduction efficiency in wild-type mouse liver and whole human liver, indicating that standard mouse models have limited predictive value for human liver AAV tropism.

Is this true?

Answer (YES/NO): YES